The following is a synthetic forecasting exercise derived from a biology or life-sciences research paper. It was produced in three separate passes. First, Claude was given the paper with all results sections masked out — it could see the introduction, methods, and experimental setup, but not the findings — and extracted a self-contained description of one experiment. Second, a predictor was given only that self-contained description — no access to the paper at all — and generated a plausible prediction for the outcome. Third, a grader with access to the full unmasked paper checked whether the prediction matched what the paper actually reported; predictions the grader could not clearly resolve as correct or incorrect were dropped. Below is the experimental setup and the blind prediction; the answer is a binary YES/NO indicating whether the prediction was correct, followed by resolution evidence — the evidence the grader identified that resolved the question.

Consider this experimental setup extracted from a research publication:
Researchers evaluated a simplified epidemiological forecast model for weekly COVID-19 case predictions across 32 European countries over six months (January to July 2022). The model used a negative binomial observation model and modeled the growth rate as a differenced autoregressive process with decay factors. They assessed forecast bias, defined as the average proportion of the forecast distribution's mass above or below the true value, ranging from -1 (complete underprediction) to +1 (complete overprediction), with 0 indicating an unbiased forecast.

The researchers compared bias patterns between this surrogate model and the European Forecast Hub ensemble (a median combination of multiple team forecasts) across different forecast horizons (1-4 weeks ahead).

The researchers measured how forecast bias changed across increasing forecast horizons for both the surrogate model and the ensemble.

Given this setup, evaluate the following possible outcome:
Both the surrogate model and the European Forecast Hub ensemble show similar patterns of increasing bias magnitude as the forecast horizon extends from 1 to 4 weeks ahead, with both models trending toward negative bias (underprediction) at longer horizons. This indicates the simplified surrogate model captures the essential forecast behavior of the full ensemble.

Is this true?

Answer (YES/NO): NO